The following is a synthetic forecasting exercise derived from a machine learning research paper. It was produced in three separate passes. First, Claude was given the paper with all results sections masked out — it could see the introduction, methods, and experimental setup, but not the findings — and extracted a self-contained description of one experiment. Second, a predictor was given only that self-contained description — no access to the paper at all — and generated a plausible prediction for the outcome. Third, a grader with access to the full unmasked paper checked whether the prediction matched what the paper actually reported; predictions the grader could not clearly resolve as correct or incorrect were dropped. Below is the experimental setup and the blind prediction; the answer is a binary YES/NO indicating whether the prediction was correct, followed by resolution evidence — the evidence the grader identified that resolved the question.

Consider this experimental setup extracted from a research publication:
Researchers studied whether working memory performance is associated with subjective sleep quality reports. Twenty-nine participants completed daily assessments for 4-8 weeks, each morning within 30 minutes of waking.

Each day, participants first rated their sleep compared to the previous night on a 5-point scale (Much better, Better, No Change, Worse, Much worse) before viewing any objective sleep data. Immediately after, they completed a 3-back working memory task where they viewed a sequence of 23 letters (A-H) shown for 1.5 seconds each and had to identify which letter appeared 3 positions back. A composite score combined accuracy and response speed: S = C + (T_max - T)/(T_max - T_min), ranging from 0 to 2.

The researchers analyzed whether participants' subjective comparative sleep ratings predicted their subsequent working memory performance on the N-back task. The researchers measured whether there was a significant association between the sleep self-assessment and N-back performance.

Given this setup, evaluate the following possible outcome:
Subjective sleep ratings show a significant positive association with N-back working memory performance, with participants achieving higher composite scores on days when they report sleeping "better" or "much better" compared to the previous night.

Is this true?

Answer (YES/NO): YES